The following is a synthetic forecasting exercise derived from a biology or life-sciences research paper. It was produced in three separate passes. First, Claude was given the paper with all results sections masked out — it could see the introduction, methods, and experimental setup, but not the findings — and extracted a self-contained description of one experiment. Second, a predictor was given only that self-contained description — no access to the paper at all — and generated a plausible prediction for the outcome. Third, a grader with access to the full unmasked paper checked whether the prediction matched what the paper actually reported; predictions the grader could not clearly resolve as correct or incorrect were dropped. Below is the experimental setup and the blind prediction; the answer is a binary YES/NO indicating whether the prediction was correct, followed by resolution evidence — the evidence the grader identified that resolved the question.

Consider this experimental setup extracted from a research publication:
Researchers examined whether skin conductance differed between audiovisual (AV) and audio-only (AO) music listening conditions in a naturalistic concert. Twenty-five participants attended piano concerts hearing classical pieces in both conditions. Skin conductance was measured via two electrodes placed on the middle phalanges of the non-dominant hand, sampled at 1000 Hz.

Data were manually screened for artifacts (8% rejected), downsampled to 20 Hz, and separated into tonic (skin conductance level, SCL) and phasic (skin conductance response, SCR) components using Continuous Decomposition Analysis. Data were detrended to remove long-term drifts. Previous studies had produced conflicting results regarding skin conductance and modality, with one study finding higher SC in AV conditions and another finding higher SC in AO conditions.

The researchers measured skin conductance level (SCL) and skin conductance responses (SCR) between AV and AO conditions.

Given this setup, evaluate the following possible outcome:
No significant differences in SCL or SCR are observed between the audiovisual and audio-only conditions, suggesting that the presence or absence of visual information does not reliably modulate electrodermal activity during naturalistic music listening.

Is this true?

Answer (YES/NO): YES